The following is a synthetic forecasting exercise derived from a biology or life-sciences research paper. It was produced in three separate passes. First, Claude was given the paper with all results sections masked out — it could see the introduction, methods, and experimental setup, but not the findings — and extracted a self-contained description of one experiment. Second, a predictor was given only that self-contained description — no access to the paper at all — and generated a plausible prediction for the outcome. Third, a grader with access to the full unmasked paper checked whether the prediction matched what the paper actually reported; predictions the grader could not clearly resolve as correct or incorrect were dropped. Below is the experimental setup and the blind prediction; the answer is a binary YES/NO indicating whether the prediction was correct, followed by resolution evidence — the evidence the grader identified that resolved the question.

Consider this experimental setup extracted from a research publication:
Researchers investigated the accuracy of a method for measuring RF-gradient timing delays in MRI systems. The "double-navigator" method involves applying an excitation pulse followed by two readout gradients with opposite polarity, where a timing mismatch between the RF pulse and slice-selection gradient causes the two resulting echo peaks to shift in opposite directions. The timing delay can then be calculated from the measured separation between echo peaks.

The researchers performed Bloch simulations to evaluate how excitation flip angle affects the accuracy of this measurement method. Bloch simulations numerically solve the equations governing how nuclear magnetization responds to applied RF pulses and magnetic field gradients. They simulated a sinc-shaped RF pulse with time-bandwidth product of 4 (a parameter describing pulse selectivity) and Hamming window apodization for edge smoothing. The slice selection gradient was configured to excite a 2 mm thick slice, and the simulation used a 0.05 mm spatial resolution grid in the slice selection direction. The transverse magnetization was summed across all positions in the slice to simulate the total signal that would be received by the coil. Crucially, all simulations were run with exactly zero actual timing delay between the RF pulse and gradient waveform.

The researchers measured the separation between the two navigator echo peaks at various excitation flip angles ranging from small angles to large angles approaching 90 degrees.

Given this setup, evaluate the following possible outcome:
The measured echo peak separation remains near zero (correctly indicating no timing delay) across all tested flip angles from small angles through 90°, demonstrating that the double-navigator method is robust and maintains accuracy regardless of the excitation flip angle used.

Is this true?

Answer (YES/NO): NO